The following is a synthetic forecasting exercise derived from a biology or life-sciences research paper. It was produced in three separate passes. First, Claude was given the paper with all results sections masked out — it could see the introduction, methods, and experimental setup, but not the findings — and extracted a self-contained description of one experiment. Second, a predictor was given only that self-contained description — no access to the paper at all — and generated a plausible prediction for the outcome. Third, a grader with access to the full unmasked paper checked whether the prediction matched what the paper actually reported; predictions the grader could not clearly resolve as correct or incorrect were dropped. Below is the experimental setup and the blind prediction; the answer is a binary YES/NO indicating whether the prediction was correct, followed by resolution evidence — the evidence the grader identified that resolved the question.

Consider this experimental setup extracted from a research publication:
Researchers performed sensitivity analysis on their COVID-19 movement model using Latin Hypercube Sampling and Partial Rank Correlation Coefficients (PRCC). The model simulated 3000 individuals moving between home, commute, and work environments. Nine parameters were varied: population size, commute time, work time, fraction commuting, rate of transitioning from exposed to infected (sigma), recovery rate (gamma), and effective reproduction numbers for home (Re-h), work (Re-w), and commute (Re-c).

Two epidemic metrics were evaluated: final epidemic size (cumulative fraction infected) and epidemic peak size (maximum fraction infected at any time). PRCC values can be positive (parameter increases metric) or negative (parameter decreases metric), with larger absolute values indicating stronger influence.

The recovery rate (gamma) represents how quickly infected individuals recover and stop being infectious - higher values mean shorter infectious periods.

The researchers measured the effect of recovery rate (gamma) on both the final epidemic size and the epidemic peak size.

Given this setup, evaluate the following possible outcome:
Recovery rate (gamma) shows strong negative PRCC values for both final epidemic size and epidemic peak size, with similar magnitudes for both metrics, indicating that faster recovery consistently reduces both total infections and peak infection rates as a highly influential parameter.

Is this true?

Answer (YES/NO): NO